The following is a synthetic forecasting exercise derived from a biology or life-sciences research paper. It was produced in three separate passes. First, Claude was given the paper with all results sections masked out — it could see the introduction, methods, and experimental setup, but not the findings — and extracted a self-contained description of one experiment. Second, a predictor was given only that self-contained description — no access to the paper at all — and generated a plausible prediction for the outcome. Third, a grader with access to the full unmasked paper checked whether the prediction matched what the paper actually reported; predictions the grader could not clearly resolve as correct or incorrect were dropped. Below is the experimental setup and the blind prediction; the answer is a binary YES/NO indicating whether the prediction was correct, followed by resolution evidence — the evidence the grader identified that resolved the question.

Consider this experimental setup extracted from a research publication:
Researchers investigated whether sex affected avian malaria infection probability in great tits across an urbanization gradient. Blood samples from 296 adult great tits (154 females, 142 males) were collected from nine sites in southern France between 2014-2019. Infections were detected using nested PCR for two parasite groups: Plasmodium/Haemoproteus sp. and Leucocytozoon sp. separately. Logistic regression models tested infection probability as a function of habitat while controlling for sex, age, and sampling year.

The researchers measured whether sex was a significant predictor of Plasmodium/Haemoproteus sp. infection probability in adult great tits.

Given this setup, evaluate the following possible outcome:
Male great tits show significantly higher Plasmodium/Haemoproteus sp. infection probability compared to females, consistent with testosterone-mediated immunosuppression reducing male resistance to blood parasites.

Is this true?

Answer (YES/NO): NO